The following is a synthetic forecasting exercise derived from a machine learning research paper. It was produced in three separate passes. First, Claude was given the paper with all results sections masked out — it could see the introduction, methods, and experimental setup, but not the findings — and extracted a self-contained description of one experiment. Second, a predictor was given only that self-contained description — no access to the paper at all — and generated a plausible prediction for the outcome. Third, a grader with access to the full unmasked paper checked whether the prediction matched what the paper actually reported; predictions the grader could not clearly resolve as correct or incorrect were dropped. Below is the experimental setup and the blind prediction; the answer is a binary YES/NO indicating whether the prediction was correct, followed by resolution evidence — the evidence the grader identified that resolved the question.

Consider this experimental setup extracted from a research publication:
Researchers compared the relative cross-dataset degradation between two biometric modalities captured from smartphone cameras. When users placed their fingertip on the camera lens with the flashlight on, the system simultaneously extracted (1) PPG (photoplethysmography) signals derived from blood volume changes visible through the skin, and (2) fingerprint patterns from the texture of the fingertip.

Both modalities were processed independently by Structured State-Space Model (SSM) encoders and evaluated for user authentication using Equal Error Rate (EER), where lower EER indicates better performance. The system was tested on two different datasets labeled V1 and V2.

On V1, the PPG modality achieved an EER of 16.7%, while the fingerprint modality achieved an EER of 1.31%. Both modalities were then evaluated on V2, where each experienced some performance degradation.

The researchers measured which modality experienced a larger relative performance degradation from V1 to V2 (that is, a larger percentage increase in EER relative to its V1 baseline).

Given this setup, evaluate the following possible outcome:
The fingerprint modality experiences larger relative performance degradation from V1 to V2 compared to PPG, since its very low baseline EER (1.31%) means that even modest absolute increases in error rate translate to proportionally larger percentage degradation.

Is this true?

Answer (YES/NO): YES